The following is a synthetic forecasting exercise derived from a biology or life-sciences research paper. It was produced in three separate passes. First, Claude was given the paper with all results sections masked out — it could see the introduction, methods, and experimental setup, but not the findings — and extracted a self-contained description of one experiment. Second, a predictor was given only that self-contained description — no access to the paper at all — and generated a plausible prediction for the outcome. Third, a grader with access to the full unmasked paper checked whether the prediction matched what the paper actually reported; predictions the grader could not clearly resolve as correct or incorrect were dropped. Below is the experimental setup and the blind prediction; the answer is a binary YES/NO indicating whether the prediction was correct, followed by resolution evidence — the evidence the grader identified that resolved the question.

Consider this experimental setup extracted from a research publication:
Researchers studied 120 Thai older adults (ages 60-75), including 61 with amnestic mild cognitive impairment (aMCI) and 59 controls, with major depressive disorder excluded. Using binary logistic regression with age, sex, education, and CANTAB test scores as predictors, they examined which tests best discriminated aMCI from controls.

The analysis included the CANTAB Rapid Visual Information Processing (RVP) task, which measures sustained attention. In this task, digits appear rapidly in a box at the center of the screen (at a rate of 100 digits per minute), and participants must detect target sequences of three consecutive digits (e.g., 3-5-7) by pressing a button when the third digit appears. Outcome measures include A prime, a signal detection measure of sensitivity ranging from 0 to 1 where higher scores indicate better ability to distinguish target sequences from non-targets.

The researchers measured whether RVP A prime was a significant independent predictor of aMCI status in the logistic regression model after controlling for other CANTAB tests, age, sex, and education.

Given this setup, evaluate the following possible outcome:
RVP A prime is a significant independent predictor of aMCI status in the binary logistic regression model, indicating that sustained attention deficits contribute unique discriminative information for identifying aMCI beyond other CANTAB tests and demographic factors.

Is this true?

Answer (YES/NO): YES